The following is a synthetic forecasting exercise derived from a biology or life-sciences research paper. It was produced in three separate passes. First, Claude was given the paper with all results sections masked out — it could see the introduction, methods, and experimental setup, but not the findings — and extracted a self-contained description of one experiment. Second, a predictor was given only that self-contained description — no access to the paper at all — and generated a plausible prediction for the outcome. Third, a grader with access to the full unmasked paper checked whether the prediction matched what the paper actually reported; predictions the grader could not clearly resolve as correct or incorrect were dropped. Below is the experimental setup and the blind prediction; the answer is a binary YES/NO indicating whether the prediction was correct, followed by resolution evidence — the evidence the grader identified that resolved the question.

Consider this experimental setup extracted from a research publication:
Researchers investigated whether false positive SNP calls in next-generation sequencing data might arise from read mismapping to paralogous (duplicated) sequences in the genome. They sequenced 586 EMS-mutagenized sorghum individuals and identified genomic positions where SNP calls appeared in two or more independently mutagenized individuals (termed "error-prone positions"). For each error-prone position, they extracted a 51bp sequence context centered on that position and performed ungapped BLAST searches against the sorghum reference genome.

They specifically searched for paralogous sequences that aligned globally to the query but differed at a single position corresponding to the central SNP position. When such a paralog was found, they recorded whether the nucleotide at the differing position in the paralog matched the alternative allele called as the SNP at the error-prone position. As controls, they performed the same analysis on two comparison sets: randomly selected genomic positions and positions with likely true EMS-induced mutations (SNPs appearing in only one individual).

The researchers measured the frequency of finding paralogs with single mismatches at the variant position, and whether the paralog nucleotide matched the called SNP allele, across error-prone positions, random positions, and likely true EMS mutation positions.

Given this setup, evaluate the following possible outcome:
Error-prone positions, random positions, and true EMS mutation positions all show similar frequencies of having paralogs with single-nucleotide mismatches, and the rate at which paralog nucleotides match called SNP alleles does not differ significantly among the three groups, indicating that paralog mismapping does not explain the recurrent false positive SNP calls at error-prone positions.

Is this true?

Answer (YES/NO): NO